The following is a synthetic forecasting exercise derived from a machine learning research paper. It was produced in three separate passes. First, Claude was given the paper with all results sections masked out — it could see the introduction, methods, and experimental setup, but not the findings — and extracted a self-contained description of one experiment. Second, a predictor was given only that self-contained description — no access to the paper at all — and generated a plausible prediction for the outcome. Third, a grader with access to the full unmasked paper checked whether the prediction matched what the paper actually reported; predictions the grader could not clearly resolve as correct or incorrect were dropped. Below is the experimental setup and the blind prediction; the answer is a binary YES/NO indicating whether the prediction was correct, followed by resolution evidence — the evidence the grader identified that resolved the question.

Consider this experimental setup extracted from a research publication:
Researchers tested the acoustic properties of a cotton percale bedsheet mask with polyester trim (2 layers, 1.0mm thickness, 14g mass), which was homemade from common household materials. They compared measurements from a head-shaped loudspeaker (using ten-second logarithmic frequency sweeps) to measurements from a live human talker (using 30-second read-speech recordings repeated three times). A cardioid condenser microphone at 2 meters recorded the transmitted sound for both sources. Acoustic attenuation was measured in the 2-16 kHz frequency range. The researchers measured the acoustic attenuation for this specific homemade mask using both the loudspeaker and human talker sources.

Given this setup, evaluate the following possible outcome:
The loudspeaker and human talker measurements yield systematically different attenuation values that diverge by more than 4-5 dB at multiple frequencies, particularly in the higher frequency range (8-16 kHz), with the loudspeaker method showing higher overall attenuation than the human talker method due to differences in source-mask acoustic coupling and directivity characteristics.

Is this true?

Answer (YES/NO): NO